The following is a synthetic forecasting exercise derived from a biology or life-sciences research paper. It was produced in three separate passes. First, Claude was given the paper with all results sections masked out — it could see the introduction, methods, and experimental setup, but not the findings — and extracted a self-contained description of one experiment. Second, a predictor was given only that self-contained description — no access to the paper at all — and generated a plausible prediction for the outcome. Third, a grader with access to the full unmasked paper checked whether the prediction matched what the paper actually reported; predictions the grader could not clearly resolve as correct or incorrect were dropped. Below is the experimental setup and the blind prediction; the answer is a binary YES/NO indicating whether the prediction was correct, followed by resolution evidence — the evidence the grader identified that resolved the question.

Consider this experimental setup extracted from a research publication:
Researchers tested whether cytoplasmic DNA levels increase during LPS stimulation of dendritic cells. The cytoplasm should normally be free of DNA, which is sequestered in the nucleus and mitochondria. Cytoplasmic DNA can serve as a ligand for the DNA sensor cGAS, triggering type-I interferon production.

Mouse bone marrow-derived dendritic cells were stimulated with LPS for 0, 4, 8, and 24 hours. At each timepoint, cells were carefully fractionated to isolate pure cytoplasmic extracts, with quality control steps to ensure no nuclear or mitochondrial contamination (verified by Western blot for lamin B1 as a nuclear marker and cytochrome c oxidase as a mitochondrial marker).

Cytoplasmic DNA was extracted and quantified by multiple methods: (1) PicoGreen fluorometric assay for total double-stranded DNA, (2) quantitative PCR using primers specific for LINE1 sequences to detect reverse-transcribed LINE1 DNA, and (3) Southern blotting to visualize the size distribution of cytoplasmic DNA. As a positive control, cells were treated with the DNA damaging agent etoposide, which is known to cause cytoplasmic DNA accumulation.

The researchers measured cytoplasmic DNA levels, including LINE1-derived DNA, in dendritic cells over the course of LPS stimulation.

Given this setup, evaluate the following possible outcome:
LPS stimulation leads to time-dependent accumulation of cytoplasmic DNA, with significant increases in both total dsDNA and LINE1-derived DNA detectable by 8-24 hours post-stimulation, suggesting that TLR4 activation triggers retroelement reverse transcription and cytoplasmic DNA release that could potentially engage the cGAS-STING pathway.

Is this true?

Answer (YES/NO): NO